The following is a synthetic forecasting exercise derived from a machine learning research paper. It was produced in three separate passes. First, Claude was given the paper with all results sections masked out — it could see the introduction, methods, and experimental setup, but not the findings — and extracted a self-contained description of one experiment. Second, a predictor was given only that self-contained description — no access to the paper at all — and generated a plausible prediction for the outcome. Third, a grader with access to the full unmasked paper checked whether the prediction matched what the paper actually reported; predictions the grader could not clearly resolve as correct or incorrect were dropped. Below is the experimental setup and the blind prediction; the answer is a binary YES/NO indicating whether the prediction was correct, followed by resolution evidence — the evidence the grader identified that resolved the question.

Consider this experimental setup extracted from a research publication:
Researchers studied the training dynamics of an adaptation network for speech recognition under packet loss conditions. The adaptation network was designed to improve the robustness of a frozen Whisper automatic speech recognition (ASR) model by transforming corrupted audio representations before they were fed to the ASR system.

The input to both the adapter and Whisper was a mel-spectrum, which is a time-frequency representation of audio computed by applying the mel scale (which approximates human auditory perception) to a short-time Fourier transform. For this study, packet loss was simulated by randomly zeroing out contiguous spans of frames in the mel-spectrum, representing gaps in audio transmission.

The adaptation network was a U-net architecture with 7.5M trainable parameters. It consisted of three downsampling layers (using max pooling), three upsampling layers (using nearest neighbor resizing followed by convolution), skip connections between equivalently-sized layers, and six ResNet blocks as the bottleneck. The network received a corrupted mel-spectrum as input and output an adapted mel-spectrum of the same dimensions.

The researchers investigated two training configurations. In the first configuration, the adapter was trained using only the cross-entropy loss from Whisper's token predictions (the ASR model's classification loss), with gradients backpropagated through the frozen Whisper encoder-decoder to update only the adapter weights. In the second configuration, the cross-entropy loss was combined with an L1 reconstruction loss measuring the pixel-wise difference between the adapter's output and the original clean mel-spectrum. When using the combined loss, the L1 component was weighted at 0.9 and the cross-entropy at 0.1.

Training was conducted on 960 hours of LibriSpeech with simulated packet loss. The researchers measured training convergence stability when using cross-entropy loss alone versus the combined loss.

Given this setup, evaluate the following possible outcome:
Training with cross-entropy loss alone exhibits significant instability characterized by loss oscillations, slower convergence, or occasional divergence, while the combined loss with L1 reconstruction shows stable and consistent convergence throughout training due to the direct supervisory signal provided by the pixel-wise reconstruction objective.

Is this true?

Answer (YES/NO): NO